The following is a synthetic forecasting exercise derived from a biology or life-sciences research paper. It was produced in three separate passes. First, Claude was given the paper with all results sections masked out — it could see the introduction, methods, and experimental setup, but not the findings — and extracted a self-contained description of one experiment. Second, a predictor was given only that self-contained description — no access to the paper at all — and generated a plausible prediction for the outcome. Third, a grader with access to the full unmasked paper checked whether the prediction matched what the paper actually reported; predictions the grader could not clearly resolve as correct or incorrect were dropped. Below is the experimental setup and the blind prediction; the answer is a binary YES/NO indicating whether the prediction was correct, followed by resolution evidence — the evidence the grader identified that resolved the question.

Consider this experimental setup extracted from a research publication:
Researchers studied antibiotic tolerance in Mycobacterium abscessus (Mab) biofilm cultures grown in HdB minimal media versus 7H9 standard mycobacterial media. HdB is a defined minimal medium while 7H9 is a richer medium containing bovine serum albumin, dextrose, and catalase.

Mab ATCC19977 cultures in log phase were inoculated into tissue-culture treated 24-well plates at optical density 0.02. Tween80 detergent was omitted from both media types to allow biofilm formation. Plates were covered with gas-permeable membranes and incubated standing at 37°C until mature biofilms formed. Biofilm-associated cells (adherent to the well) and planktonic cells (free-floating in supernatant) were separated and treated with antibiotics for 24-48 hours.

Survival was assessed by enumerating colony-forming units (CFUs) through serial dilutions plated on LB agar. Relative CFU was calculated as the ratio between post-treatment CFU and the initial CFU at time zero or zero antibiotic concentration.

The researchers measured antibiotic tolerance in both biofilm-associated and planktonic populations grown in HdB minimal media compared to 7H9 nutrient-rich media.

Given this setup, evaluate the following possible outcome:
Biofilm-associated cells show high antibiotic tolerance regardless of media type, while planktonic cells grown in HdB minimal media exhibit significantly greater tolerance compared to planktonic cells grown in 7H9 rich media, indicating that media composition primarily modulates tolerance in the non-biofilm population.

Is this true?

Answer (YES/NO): NO